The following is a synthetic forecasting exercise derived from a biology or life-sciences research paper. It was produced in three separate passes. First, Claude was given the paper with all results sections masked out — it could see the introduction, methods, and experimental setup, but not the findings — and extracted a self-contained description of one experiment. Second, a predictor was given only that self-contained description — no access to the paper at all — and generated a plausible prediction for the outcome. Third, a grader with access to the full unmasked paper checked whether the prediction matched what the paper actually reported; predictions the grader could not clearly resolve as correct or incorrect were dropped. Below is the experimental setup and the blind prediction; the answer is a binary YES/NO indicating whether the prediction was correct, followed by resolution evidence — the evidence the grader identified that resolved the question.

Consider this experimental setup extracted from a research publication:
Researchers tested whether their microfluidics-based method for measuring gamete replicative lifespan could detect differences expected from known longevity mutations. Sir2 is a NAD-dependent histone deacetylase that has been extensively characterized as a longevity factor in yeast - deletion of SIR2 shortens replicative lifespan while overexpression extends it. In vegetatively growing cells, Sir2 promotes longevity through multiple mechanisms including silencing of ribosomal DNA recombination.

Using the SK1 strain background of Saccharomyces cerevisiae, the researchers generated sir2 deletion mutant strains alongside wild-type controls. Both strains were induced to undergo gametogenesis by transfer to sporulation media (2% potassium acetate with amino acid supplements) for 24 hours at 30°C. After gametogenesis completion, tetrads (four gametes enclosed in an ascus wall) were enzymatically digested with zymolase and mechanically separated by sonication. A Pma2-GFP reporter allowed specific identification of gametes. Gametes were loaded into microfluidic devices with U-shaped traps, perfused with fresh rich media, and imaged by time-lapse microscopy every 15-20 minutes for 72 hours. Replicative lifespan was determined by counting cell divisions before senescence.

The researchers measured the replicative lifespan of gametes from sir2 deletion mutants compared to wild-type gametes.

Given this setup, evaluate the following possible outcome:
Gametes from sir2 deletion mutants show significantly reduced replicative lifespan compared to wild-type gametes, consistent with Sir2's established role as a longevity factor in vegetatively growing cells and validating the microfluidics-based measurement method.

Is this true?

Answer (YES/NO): YES